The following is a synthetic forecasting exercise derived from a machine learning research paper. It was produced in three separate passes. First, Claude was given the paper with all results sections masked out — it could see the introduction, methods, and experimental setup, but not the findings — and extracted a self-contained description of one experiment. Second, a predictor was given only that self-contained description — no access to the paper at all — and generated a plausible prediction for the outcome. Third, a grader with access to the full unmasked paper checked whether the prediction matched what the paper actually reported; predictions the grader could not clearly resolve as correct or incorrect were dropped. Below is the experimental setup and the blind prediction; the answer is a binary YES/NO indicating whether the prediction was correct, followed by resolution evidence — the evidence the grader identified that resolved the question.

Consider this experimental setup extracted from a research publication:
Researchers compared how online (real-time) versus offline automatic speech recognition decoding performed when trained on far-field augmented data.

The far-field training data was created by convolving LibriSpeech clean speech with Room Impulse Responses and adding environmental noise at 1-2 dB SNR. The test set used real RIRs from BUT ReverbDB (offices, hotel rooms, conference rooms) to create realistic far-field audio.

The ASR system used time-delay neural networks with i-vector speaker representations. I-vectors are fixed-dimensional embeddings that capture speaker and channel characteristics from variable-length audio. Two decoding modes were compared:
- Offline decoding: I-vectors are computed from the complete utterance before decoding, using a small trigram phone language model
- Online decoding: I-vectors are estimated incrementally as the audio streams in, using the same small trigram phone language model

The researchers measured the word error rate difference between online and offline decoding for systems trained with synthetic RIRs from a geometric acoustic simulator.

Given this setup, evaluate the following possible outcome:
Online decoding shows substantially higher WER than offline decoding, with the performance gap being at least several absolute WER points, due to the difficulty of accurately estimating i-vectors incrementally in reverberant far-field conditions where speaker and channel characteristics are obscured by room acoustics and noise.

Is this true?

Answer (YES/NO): NO